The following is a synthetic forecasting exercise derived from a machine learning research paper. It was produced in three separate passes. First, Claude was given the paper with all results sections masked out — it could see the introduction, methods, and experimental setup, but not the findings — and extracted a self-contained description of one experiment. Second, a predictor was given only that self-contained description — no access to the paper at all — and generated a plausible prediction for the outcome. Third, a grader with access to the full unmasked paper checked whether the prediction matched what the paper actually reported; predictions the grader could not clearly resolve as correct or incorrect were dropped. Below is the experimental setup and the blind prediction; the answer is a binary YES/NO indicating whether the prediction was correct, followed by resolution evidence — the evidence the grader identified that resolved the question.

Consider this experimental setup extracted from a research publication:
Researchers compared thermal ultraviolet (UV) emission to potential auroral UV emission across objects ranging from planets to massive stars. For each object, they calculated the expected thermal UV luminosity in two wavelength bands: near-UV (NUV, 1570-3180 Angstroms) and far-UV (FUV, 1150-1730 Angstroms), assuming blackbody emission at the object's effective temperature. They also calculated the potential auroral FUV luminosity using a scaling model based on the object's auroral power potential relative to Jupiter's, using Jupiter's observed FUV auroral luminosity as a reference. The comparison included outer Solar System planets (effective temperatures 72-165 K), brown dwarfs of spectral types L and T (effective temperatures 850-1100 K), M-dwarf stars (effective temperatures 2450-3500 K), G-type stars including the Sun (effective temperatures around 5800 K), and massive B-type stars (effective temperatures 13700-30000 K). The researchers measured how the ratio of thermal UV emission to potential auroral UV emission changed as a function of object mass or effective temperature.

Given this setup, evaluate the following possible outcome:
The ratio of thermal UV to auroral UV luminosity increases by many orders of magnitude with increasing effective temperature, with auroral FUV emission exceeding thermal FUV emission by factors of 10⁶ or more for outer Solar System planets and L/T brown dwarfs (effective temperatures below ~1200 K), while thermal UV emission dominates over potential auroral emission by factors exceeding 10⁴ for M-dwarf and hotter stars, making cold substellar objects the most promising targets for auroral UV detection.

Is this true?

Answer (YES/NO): NO